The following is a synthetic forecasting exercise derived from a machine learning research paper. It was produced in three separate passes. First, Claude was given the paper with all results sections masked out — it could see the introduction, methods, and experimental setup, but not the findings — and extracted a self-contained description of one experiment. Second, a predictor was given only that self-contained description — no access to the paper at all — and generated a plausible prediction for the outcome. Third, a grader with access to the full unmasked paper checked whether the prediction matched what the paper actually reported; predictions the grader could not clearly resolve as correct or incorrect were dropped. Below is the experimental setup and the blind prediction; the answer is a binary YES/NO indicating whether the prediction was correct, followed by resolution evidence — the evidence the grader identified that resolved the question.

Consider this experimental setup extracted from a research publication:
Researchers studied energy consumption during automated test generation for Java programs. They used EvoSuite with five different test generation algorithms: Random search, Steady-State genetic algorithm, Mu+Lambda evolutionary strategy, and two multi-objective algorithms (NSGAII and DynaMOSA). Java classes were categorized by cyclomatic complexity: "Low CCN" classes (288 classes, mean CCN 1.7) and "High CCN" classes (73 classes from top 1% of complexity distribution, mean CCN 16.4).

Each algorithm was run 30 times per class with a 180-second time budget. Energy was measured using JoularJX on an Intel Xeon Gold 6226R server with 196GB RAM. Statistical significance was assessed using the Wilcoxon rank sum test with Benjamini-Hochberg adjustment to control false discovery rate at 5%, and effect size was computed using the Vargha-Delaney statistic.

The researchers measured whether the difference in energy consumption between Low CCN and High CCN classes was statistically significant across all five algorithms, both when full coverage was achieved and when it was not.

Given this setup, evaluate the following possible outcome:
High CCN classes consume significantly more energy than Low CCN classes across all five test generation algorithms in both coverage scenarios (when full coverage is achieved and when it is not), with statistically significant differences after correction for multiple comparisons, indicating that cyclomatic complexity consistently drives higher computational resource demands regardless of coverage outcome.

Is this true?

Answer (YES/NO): YES